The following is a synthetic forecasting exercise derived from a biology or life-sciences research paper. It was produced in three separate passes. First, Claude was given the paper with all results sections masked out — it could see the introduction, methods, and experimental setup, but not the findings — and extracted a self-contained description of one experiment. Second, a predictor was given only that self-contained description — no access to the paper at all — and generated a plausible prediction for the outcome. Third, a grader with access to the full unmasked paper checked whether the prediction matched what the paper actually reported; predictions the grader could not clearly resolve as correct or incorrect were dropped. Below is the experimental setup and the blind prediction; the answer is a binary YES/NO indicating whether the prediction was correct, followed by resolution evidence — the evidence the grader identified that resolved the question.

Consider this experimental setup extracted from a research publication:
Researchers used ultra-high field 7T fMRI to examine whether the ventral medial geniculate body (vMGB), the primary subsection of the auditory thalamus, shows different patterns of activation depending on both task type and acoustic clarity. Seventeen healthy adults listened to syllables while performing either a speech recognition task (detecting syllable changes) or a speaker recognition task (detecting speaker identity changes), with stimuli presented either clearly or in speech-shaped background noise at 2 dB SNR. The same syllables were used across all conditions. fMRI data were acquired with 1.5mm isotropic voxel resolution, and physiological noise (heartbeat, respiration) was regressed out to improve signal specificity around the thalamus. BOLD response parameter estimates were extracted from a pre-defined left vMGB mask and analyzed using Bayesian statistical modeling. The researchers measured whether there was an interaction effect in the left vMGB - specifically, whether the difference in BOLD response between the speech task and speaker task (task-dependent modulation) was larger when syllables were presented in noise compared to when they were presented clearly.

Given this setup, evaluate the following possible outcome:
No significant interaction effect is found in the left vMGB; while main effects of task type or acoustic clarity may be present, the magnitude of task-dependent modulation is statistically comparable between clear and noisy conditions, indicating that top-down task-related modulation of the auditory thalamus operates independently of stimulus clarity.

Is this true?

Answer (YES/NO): NO